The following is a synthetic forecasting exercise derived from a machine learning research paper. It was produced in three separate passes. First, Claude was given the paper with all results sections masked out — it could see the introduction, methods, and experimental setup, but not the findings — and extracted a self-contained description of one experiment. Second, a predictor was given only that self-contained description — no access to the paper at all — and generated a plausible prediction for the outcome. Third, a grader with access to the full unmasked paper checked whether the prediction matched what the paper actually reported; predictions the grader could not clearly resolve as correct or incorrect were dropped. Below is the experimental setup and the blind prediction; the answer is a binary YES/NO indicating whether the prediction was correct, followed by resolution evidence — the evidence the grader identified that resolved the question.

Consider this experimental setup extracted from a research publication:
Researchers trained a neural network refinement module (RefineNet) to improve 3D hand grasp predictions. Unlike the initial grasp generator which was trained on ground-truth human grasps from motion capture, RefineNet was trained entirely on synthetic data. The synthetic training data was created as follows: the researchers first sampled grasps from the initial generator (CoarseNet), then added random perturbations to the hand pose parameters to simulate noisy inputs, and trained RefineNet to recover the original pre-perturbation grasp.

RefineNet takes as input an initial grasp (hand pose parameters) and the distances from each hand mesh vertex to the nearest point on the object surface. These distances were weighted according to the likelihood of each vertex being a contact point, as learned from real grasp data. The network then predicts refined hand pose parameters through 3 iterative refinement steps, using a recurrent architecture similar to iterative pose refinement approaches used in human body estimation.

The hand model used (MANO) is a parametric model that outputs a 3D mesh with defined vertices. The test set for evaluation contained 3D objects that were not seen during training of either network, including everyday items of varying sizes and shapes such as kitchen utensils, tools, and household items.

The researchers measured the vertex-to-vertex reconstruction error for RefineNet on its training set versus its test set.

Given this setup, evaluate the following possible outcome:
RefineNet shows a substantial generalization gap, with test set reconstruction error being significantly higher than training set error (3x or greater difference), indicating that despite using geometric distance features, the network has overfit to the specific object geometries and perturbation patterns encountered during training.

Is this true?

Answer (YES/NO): NO